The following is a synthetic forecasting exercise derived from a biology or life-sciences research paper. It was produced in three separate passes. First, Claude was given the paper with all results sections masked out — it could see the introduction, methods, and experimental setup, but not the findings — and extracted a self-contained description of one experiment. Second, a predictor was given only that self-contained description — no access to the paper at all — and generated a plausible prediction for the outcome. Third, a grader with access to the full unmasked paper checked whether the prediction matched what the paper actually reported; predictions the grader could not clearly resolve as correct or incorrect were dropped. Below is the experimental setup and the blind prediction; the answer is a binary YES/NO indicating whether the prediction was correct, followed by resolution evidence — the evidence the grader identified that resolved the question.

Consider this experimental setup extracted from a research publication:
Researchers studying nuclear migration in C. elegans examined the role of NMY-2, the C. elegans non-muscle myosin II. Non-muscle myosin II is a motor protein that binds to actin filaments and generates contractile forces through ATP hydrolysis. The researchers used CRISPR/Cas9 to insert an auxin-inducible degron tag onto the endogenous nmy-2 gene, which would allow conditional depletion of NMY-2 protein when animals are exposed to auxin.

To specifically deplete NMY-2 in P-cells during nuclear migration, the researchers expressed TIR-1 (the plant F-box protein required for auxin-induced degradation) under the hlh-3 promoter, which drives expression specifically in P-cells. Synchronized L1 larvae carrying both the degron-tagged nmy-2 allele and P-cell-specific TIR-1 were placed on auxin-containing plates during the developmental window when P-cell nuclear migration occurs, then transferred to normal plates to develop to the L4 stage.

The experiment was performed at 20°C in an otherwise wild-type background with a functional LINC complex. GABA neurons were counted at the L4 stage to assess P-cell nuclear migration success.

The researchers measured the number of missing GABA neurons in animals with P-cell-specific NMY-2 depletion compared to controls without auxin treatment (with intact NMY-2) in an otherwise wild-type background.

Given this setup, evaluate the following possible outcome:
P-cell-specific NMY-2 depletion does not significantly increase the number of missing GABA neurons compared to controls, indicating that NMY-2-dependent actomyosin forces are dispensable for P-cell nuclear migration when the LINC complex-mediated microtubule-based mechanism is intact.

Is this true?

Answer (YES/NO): YES